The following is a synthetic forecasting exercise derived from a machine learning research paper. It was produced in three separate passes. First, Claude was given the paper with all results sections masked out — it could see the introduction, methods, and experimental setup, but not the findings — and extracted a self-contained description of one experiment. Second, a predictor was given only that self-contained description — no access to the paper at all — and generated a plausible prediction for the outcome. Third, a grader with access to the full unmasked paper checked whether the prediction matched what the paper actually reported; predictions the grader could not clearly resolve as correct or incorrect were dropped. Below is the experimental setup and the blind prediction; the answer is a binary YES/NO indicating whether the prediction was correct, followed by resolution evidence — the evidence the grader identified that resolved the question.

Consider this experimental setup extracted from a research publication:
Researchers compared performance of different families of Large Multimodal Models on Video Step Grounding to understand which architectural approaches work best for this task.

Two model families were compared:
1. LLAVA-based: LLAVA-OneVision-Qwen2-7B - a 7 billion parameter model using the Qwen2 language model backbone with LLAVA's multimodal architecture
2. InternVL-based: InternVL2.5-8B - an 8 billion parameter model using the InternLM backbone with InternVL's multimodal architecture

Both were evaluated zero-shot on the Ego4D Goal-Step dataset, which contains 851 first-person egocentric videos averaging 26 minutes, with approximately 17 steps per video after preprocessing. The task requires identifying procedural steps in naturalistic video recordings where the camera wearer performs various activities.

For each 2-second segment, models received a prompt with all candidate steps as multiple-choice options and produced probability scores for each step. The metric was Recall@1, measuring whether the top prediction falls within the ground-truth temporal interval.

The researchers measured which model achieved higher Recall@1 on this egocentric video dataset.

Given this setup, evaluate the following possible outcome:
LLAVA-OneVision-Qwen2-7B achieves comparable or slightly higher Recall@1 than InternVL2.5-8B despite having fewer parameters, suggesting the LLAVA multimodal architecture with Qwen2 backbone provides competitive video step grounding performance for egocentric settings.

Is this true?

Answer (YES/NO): NO